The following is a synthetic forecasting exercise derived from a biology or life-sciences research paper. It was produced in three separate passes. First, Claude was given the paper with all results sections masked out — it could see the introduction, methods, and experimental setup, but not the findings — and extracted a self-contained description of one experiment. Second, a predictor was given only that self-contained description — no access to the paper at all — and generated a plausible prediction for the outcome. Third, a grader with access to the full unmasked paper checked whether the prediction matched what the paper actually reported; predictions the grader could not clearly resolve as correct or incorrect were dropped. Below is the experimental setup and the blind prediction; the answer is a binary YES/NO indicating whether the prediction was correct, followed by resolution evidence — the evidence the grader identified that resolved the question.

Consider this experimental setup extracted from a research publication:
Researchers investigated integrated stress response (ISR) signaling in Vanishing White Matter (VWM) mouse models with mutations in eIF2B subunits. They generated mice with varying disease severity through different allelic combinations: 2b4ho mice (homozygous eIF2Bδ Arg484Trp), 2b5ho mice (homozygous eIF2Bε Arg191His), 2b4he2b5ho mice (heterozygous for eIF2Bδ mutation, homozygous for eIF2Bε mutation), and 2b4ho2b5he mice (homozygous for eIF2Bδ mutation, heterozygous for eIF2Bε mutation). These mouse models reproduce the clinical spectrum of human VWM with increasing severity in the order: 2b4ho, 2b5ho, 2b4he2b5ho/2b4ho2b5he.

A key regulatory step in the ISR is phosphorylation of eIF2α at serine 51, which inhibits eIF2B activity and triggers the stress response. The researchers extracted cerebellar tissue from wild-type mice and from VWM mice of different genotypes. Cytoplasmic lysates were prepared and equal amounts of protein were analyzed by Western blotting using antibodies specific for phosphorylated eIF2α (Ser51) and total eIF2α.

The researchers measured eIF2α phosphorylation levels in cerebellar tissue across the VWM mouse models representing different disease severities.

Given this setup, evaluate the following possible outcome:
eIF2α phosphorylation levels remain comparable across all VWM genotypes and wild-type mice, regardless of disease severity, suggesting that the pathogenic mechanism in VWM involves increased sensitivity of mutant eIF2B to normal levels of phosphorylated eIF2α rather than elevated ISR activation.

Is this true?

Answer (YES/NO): NO